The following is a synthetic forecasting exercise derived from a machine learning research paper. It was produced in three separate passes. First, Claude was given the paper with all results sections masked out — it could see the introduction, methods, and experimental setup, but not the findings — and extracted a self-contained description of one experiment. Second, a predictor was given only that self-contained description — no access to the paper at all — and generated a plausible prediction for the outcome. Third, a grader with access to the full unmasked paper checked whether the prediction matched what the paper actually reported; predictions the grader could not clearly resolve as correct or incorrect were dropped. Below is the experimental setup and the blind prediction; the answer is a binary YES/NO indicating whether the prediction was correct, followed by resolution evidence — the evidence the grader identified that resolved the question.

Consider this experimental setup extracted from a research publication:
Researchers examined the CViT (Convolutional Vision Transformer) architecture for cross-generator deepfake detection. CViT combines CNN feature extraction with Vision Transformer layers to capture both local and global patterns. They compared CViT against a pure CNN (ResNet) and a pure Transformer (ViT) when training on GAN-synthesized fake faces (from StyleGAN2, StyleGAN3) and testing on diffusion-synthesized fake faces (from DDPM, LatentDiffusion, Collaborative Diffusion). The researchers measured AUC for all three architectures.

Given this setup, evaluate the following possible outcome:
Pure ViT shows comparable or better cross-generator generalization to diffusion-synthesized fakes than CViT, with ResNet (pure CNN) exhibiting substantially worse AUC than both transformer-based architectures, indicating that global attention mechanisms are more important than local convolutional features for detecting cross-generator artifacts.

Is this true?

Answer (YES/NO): NO